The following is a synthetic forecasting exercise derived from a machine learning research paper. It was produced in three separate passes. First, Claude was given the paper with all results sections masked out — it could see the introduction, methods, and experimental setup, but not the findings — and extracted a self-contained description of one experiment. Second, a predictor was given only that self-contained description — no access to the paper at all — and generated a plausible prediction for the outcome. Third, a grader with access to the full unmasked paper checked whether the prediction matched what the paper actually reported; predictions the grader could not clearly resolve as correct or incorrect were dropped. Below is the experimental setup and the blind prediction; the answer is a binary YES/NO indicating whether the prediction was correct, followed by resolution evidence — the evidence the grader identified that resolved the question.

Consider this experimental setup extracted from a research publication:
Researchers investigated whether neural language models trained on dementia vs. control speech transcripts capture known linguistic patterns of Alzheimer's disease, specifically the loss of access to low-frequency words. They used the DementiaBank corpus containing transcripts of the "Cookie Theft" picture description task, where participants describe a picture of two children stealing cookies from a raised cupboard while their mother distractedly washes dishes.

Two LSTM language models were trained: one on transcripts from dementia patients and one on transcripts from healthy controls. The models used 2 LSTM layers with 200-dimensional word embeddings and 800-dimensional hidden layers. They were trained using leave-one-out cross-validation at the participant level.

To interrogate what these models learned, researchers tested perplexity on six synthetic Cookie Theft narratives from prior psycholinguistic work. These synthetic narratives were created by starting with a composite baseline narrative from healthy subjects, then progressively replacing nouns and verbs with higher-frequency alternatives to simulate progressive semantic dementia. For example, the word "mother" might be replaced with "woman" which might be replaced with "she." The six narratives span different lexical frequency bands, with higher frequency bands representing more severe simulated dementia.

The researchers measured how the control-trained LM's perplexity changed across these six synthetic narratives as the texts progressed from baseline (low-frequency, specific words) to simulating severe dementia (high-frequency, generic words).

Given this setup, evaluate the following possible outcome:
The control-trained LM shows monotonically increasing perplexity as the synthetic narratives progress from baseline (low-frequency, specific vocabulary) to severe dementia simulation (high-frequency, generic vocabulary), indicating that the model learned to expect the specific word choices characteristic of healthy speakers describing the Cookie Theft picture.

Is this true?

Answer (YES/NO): YES